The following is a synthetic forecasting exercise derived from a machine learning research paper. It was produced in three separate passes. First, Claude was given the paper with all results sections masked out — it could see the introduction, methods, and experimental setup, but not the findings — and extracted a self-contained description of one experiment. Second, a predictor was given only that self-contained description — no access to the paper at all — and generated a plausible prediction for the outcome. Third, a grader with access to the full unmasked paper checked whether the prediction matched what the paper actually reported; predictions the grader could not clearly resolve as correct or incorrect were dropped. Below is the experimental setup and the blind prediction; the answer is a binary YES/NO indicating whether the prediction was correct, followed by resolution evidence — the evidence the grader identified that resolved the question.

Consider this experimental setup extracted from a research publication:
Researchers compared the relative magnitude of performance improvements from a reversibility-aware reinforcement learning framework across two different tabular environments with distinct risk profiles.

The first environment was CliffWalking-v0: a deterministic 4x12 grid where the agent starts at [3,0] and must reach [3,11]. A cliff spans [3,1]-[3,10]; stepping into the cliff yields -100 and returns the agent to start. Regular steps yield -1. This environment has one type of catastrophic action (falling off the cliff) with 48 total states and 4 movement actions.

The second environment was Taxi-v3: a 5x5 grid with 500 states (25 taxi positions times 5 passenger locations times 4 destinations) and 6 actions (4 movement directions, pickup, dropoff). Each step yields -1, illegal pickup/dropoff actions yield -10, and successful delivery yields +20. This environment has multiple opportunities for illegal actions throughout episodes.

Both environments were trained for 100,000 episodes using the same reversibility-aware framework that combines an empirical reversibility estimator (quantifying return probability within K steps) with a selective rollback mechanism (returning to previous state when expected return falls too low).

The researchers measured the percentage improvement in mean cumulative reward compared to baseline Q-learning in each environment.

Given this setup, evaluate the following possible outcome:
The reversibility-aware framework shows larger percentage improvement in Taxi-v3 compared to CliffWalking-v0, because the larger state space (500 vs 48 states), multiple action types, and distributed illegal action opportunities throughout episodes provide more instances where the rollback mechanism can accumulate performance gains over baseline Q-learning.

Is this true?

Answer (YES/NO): YES